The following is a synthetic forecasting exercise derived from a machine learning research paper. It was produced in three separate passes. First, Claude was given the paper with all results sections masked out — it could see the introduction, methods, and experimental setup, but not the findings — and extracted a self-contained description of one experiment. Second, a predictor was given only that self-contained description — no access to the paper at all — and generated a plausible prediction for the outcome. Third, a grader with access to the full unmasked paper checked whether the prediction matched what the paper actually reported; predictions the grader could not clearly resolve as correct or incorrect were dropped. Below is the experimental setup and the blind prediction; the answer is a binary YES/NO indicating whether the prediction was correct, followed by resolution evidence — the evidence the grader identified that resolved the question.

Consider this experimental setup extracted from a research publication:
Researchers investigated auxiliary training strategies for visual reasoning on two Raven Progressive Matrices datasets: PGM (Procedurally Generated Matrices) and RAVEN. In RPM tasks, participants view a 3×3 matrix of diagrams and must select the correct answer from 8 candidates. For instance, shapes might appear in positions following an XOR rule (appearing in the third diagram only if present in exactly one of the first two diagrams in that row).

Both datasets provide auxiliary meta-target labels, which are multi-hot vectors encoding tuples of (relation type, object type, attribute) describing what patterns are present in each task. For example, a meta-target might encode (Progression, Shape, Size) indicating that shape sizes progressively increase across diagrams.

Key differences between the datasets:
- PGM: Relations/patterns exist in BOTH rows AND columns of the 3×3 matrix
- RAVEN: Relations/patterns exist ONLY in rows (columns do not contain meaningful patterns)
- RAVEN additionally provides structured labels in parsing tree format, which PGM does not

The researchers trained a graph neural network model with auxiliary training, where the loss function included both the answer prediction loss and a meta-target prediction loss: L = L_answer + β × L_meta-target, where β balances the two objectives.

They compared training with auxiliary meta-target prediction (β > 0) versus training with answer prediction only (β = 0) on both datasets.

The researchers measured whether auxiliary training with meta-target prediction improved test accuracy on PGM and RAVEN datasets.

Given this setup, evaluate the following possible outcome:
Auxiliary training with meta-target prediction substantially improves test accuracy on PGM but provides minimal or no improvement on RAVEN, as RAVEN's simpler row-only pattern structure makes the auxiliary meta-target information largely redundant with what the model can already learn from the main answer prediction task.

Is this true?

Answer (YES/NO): YES